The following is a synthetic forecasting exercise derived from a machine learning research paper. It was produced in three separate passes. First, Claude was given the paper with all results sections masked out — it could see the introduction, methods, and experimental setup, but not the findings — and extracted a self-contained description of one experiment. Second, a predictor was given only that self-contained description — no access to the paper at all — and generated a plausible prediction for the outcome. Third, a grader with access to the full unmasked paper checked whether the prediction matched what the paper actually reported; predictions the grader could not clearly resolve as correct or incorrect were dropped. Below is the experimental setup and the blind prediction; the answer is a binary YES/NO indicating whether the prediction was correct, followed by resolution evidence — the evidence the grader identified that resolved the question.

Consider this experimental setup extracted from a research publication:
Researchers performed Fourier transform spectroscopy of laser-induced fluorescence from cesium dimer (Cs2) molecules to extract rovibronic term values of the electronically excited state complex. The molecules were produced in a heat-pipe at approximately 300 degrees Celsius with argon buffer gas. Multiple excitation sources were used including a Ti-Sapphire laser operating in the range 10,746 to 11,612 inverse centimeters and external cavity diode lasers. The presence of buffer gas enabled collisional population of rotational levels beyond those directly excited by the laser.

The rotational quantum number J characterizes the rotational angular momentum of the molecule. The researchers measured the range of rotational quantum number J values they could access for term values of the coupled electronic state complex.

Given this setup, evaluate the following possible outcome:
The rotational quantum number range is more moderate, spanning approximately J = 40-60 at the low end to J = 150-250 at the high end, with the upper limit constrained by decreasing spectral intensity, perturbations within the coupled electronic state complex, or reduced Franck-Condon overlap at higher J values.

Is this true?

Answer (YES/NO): NO